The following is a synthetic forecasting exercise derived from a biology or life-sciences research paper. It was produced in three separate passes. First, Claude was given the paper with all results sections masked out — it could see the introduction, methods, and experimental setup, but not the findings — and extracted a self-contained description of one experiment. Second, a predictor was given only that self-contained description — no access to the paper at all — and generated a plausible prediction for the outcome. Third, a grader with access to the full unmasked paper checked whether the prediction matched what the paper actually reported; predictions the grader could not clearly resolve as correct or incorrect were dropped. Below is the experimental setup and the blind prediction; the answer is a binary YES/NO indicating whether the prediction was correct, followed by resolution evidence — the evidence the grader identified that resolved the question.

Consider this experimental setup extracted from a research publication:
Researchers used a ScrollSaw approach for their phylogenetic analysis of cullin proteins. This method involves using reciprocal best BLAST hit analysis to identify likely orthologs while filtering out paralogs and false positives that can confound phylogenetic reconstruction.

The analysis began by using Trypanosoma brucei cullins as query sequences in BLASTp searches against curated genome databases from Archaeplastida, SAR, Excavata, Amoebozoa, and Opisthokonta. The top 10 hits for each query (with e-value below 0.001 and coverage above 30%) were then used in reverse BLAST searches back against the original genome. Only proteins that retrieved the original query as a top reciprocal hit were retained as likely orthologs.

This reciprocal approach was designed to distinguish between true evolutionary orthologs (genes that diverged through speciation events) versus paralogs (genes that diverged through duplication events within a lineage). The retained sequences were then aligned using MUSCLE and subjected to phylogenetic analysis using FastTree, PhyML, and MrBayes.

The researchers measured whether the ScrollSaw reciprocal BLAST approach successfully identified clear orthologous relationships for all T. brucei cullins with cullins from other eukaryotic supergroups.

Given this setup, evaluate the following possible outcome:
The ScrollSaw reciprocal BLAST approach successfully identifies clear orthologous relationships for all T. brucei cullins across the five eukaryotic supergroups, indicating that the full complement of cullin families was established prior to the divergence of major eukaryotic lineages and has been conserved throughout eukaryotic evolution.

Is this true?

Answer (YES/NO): NO